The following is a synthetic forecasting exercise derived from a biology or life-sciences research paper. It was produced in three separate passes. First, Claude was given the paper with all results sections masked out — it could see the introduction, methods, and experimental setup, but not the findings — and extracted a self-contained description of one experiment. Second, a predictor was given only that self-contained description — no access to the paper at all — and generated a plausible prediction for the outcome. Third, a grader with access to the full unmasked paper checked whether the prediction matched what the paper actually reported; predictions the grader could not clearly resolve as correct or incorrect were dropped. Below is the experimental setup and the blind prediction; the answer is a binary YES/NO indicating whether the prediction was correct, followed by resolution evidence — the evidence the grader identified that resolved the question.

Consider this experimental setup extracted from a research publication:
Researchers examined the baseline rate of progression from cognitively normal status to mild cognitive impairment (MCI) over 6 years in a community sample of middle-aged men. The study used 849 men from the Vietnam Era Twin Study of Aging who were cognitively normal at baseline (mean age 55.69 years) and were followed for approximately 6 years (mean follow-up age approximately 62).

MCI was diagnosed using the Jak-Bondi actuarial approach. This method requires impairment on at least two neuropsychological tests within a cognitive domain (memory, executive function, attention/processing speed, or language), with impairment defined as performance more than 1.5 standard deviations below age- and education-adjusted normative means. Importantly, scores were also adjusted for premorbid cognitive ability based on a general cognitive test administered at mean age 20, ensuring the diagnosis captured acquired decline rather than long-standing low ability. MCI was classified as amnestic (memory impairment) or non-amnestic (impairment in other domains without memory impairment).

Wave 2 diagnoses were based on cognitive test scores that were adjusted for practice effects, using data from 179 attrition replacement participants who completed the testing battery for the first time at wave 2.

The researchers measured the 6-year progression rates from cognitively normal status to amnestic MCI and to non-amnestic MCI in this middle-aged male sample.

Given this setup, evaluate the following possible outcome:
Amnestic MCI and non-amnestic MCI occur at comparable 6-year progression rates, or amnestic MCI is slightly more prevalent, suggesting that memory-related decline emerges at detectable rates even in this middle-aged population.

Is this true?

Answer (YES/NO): YES